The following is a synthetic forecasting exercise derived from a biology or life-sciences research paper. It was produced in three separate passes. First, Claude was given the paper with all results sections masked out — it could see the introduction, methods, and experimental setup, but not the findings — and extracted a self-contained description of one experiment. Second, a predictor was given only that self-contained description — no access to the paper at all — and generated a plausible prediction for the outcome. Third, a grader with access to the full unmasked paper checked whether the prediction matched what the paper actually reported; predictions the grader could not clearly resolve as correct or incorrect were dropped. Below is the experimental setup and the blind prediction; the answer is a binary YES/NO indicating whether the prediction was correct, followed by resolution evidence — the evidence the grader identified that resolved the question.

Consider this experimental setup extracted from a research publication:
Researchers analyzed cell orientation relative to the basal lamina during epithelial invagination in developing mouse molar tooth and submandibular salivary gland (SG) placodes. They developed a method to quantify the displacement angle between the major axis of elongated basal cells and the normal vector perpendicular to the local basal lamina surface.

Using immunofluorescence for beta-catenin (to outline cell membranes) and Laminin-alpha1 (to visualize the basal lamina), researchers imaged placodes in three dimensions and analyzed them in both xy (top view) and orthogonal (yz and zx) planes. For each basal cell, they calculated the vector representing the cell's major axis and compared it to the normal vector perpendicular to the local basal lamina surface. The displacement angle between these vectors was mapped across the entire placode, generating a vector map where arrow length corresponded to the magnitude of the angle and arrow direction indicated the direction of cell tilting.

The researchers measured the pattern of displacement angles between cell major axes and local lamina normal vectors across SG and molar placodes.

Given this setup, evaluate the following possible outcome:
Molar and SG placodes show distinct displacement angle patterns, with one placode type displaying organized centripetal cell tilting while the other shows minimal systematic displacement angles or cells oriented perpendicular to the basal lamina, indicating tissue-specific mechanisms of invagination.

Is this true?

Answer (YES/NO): NO